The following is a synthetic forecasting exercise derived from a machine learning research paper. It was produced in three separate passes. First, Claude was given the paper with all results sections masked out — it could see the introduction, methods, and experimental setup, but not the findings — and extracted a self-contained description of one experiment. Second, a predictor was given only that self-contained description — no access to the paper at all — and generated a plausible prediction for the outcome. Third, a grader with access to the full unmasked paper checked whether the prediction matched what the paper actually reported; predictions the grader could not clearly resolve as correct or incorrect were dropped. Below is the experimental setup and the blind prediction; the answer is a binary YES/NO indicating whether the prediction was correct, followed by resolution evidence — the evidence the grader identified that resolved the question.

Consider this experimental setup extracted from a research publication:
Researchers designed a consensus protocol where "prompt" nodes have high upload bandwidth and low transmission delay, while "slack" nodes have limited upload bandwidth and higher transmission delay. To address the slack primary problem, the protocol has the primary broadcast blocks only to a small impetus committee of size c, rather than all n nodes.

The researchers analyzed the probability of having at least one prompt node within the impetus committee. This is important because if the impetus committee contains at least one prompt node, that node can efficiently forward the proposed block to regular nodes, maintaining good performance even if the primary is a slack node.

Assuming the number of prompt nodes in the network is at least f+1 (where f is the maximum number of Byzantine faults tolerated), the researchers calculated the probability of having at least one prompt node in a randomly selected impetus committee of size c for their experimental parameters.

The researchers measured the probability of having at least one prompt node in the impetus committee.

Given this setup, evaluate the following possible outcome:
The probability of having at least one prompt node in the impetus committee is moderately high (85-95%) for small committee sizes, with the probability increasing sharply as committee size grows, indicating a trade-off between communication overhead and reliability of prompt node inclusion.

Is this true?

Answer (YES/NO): NO